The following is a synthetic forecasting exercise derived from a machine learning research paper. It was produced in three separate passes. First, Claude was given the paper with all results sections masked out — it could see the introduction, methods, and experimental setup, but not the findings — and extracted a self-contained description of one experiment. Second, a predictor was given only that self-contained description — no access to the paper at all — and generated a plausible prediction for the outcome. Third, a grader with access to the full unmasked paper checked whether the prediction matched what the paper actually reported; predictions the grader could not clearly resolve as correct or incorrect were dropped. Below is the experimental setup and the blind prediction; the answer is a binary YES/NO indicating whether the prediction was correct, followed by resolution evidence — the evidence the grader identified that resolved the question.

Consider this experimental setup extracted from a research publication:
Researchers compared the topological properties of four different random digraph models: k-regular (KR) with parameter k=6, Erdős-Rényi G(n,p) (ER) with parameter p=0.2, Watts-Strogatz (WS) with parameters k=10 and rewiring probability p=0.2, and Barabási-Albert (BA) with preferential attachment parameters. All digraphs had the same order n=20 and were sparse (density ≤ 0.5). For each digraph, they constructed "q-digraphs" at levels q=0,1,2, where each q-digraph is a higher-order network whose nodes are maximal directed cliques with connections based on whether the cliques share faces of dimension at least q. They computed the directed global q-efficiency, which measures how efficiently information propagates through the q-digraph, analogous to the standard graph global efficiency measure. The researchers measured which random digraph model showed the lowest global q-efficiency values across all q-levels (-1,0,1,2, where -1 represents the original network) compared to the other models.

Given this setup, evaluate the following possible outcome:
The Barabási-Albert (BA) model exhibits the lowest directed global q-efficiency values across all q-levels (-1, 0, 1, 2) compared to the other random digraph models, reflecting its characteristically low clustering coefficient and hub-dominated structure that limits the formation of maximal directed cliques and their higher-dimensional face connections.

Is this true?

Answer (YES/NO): YES